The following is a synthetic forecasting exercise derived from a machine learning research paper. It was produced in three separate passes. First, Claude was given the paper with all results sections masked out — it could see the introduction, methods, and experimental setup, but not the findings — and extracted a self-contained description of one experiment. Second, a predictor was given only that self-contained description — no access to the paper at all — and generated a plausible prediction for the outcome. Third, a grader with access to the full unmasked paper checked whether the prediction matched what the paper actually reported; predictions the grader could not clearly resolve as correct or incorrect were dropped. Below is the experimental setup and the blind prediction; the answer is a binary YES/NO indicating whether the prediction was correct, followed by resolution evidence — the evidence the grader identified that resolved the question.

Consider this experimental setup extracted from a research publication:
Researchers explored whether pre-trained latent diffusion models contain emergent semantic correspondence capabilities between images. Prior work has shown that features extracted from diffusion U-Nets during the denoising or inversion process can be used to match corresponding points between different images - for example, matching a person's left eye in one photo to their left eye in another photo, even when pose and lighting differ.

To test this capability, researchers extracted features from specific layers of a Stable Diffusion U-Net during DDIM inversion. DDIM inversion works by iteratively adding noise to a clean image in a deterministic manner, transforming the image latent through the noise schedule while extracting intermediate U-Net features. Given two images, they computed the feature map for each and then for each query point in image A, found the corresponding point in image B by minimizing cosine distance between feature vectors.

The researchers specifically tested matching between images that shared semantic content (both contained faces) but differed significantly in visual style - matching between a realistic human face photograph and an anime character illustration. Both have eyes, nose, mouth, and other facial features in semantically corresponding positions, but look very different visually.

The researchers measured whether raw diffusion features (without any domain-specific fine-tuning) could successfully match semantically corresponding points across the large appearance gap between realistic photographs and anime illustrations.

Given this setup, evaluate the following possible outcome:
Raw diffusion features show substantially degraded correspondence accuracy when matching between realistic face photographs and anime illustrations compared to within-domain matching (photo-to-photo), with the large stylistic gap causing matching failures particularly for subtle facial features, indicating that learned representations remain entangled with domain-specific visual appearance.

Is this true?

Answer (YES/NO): NO